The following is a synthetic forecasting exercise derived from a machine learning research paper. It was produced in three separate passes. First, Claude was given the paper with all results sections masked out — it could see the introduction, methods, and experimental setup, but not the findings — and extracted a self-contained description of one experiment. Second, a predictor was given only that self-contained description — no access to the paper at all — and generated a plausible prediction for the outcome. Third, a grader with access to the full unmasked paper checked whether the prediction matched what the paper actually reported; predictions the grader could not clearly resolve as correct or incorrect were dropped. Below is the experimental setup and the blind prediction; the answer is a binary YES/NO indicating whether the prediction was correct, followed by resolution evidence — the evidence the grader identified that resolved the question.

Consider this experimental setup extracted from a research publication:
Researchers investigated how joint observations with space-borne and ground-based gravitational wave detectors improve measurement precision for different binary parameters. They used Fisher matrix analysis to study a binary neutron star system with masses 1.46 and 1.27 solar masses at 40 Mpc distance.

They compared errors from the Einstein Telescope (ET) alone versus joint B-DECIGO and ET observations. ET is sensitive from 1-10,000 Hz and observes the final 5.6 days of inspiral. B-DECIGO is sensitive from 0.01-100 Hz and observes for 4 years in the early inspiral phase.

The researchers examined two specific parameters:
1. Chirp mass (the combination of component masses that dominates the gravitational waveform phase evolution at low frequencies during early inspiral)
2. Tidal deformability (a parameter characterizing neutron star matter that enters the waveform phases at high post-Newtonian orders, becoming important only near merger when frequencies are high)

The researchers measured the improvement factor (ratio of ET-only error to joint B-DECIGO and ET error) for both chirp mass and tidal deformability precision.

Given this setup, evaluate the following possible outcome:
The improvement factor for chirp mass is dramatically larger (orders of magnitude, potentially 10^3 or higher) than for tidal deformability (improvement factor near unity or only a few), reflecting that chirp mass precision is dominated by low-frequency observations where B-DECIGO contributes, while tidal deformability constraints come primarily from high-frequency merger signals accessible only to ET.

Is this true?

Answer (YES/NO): NO